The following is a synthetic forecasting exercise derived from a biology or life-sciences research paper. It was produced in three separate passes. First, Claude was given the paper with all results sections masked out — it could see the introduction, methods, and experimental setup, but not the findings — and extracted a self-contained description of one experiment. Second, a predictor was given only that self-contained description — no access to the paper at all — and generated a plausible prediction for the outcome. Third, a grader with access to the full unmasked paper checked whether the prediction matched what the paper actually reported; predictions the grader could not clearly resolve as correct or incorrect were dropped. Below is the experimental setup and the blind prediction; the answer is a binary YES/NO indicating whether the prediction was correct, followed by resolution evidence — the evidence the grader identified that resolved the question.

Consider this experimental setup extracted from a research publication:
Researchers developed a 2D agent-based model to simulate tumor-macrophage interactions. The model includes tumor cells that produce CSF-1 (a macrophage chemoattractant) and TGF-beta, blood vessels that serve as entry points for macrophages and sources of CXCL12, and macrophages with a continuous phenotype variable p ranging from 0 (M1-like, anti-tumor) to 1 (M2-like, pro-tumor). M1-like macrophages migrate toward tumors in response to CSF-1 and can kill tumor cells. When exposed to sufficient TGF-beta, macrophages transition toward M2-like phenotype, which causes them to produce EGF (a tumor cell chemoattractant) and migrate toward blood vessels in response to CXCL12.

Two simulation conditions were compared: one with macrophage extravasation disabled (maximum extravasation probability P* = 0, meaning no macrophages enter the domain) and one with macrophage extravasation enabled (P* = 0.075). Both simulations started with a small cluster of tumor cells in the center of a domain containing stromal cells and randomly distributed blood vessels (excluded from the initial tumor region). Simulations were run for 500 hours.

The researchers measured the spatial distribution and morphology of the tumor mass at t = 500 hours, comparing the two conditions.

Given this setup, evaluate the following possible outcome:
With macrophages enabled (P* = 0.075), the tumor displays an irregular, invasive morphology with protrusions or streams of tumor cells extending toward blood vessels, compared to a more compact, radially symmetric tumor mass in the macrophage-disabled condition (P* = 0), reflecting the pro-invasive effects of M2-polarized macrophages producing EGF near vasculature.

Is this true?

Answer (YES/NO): YES